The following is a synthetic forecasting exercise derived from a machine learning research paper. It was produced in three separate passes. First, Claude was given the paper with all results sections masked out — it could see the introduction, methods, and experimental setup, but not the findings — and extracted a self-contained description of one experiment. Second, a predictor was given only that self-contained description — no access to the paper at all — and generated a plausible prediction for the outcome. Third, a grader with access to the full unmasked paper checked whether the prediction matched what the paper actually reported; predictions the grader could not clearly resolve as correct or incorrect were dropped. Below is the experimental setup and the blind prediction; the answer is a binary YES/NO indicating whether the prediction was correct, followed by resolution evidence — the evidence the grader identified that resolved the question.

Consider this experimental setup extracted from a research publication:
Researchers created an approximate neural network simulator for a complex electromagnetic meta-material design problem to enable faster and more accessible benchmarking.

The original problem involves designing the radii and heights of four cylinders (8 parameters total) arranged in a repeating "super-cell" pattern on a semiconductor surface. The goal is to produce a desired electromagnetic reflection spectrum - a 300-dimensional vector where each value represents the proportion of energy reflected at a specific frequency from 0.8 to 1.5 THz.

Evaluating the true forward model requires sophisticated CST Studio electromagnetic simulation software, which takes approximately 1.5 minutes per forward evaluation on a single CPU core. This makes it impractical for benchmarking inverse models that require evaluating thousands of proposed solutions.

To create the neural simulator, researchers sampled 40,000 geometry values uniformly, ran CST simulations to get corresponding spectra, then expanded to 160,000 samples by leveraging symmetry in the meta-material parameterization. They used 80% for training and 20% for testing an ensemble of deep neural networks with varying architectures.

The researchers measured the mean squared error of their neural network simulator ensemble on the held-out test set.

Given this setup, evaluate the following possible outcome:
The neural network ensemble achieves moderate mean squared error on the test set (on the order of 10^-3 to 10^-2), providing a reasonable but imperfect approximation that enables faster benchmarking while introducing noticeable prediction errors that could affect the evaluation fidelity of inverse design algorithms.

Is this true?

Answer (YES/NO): NO